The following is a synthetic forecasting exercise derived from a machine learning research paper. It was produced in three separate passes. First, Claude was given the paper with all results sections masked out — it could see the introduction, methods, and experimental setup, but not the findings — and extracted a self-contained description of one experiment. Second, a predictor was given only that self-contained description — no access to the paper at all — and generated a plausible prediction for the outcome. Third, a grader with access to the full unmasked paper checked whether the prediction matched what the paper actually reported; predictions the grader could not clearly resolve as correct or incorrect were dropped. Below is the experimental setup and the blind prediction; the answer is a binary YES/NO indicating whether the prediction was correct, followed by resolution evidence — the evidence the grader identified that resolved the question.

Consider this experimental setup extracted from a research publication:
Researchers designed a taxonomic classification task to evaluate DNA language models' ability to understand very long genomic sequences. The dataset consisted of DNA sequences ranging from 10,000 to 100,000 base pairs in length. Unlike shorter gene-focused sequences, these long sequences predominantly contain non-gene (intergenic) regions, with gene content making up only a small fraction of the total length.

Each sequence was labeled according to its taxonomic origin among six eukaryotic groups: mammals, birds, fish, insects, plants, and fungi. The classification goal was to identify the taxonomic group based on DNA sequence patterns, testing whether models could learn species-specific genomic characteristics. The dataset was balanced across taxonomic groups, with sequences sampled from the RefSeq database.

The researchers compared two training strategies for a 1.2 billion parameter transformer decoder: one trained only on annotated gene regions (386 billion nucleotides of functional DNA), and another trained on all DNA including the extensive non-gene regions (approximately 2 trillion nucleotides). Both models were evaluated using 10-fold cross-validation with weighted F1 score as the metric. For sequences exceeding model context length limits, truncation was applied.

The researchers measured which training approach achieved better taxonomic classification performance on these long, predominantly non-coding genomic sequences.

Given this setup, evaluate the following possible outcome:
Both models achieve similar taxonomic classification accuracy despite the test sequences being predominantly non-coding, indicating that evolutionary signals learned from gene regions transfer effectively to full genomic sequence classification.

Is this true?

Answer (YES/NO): NO